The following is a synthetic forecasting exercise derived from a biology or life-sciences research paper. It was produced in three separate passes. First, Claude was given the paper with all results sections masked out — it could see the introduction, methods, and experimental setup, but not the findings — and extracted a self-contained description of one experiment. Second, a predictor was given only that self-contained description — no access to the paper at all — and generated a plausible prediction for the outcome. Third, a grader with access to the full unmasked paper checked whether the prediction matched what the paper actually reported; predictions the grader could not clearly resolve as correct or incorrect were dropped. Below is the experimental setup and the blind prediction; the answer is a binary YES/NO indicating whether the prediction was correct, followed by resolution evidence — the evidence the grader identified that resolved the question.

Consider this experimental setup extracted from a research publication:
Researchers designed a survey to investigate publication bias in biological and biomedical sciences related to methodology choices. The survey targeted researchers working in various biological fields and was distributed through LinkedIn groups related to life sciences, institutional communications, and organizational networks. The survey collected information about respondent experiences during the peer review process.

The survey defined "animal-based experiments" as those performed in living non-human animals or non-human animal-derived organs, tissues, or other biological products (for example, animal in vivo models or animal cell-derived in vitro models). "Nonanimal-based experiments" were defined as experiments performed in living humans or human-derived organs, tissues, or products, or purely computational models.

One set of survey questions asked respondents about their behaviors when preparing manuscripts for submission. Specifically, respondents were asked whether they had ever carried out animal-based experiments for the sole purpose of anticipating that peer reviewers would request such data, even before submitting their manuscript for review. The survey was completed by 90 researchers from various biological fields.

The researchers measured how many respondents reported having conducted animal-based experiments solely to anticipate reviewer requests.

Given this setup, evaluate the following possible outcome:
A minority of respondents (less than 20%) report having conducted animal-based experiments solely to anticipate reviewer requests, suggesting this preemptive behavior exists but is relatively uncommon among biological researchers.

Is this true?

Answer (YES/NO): NO